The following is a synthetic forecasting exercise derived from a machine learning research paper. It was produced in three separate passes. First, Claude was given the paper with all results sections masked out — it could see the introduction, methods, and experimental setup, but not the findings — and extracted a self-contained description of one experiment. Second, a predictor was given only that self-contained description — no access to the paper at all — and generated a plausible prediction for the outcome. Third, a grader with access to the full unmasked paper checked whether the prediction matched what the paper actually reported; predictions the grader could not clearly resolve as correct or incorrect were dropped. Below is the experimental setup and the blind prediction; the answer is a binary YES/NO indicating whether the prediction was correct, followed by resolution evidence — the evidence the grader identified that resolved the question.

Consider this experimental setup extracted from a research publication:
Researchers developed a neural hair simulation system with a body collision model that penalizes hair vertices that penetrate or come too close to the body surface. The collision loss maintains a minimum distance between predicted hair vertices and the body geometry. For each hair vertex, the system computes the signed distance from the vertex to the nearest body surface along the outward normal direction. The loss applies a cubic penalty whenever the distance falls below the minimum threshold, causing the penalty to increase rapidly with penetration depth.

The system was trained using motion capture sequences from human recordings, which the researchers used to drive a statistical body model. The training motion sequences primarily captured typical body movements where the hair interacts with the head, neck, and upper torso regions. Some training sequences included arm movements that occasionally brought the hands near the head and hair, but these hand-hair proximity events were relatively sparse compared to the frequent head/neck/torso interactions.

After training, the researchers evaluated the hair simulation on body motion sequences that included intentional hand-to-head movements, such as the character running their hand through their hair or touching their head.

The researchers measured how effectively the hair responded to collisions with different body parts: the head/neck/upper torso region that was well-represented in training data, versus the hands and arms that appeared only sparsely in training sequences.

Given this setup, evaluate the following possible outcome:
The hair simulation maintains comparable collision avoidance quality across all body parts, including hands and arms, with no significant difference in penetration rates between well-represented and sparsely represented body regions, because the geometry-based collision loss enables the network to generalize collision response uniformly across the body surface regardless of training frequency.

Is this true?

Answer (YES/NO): NO